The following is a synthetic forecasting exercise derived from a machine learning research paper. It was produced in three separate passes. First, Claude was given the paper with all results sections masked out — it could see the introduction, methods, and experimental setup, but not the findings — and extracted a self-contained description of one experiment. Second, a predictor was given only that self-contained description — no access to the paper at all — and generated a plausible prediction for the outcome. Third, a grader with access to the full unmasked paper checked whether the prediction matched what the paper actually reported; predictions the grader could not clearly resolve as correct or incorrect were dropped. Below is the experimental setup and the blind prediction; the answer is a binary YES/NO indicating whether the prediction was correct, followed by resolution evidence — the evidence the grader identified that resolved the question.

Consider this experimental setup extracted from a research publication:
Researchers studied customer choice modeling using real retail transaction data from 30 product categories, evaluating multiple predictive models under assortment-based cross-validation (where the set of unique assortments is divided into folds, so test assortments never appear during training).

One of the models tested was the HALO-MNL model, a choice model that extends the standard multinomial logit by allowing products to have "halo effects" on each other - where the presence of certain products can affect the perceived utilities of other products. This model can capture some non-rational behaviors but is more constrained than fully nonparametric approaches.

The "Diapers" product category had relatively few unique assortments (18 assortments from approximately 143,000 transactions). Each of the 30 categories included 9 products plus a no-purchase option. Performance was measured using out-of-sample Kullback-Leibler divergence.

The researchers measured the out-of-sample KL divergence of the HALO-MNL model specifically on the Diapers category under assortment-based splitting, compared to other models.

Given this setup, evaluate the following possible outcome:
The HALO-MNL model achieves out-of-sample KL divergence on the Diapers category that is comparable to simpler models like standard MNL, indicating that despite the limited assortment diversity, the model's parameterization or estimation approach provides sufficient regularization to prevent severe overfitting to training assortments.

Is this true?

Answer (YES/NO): NO